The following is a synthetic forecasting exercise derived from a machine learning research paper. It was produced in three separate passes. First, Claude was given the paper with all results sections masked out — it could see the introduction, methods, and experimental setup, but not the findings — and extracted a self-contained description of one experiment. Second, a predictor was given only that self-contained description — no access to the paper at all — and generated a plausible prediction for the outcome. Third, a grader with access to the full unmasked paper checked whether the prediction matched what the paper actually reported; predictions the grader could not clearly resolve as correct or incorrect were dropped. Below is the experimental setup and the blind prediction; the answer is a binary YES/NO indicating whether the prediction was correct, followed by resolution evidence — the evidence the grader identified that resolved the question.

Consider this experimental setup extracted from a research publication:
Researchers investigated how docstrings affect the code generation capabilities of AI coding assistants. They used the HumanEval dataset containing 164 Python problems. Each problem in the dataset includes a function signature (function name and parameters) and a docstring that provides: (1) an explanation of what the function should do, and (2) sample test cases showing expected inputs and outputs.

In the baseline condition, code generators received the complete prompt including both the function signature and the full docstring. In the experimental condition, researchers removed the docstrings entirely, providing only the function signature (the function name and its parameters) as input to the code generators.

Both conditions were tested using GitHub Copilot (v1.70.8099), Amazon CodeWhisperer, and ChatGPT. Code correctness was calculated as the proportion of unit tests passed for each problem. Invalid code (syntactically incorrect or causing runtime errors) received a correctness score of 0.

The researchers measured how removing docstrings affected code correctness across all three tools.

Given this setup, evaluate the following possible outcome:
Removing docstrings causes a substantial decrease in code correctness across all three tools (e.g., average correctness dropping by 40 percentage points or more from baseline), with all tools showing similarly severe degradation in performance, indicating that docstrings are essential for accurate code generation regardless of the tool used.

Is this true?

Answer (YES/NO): NO